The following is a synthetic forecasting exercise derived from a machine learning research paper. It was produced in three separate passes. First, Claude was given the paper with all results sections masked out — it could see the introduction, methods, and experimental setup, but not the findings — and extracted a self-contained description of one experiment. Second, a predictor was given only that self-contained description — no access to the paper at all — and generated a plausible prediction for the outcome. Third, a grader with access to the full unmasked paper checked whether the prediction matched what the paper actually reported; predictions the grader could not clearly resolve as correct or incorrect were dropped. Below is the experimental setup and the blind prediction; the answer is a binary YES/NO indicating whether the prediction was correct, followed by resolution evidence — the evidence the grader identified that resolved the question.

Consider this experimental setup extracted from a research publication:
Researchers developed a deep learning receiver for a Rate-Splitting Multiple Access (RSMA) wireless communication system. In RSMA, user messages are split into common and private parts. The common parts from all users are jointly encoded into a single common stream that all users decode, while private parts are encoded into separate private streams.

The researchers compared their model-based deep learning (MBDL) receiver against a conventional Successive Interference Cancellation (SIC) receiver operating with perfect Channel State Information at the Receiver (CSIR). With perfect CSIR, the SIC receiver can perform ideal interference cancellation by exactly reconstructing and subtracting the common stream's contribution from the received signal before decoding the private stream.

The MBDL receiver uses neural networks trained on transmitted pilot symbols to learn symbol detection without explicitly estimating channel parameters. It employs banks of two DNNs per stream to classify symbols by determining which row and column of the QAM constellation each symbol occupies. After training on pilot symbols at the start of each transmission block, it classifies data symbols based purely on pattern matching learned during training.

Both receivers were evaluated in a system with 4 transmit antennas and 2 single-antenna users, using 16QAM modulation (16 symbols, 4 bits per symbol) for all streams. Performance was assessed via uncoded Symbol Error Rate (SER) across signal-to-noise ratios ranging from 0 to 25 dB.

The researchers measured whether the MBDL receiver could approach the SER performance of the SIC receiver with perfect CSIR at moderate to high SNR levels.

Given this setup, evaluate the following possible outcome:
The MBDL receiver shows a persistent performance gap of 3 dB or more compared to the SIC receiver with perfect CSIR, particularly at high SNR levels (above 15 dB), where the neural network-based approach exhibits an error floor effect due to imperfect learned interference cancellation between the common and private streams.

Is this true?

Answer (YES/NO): NO